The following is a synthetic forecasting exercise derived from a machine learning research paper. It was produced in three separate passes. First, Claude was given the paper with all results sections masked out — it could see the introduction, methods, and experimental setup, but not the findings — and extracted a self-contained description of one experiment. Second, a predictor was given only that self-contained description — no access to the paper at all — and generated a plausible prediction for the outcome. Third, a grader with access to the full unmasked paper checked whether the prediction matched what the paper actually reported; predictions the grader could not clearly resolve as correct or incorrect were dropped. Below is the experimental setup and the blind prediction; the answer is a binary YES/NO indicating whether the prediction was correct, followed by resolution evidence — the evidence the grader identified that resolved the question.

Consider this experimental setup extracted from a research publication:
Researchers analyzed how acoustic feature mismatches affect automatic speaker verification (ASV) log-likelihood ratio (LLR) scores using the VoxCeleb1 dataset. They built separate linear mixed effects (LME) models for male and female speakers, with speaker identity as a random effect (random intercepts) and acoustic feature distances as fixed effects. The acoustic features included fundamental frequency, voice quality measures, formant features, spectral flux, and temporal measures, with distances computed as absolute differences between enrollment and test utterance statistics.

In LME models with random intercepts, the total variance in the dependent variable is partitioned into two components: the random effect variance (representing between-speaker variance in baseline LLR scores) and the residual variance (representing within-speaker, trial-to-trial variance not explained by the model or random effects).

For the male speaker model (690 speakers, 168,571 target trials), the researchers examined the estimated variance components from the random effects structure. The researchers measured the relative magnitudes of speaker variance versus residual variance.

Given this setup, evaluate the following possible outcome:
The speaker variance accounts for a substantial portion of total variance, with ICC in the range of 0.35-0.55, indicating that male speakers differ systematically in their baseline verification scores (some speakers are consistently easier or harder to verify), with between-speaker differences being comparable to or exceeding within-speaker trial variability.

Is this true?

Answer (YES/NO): NO